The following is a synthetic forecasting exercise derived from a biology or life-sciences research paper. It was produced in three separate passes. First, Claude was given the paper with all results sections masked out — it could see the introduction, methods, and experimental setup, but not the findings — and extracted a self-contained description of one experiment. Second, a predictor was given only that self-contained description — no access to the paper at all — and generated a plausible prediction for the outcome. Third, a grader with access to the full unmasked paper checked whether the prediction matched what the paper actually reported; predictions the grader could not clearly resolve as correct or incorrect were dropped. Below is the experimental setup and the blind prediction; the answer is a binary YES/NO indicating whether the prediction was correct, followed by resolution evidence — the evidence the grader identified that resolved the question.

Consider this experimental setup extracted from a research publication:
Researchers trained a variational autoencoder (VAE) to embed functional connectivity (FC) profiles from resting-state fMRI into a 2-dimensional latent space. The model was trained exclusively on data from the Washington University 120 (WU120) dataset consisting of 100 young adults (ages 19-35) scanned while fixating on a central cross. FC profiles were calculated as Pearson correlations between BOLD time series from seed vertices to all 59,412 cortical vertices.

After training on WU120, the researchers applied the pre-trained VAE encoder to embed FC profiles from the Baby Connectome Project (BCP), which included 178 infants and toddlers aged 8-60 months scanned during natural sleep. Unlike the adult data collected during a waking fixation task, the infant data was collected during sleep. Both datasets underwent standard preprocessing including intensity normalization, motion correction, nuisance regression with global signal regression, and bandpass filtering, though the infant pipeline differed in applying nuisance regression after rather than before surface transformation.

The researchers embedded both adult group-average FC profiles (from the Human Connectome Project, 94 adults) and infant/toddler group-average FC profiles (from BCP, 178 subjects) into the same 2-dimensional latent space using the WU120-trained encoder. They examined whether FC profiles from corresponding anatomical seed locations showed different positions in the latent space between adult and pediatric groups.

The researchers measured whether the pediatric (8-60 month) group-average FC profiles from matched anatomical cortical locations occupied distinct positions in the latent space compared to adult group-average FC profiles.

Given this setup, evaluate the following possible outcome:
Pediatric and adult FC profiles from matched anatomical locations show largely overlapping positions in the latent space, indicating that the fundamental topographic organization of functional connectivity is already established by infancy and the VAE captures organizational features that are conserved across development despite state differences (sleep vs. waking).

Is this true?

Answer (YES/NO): NO